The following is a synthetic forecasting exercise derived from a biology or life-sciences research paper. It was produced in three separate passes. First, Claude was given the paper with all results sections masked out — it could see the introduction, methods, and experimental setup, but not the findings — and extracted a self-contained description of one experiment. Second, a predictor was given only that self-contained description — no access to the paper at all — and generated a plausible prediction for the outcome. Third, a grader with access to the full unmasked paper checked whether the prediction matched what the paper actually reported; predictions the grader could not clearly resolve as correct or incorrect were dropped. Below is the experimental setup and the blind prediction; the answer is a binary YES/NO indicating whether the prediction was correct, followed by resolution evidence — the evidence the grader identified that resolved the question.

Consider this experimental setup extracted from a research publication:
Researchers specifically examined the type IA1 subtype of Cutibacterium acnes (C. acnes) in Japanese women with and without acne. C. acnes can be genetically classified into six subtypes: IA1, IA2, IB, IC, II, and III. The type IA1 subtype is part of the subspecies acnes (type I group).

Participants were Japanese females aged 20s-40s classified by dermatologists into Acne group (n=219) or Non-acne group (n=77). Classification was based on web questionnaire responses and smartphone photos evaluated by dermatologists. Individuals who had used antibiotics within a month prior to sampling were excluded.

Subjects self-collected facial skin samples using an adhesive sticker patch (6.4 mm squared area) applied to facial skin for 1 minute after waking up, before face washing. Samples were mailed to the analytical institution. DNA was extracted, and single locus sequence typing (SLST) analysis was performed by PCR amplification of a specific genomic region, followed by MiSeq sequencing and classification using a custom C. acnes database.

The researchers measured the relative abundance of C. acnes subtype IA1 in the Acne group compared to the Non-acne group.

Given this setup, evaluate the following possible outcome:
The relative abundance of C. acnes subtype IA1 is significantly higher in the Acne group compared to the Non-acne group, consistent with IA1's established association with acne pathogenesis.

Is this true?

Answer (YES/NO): NO